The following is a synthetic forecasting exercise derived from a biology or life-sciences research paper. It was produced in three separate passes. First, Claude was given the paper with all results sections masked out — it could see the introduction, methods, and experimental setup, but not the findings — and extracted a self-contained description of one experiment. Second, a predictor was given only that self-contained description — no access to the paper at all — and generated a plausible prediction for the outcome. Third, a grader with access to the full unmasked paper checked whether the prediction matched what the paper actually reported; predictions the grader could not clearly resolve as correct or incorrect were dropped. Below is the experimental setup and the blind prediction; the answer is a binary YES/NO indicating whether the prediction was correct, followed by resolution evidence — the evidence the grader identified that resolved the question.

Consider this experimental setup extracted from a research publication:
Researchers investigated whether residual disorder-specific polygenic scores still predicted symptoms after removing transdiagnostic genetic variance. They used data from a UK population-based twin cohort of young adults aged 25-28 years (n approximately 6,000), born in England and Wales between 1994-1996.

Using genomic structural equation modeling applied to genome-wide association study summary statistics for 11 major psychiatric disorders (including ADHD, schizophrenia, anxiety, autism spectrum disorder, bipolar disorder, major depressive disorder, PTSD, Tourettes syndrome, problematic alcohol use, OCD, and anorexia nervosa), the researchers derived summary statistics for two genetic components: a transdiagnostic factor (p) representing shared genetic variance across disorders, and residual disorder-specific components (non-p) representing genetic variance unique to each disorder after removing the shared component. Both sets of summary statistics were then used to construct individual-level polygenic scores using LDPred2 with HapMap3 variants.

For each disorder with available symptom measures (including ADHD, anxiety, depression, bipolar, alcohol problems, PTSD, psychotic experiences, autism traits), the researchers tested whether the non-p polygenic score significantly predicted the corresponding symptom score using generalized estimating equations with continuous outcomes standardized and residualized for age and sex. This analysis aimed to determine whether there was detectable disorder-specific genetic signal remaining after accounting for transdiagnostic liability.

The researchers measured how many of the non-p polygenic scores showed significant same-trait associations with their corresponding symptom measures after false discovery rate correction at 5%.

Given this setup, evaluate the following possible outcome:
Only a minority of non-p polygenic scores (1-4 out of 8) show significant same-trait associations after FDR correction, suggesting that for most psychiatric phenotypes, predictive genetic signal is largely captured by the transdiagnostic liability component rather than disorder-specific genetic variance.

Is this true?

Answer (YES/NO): YES